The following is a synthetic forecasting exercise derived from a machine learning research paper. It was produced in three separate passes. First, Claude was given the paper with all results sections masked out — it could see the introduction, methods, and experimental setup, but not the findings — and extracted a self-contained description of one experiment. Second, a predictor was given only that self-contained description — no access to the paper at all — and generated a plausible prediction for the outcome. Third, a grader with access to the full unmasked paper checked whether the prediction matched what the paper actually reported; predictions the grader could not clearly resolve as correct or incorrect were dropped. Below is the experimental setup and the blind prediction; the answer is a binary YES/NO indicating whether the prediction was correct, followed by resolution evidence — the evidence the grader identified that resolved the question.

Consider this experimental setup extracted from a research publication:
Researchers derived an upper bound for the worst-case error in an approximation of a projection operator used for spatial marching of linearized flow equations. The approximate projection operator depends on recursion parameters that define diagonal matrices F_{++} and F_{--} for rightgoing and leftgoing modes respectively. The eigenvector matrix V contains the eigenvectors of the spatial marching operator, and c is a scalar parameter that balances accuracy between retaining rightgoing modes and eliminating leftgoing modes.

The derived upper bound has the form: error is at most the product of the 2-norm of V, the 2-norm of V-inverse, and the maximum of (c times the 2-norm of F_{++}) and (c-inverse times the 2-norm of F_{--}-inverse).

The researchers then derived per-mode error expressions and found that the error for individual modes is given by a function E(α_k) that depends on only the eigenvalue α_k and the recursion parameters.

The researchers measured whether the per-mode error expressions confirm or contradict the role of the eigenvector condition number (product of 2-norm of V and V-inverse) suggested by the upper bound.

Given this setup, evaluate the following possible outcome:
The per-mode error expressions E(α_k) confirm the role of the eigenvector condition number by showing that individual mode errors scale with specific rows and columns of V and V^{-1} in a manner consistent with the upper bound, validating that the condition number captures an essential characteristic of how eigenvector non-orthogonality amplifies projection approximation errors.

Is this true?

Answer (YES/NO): NO